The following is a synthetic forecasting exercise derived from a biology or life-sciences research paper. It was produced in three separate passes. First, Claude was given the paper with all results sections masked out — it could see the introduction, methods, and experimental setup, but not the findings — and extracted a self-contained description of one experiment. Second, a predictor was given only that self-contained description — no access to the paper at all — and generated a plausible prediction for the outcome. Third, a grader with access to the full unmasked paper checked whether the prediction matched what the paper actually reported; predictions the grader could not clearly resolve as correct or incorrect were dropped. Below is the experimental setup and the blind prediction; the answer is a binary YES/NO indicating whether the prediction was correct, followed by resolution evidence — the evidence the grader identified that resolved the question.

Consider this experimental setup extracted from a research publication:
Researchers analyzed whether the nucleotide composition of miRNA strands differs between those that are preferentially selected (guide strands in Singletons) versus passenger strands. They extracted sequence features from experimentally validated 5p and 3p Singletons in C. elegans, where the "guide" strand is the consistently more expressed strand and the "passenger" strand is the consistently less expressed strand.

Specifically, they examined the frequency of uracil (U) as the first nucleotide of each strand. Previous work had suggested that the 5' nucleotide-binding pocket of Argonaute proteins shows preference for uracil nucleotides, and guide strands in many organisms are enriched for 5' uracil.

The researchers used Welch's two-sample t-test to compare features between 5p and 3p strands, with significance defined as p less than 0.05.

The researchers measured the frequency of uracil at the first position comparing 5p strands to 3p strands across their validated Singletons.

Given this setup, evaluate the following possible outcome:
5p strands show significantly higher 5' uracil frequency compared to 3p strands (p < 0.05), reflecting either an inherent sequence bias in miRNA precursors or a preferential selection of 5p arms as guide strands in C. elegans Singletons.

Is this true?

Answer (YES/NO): NO